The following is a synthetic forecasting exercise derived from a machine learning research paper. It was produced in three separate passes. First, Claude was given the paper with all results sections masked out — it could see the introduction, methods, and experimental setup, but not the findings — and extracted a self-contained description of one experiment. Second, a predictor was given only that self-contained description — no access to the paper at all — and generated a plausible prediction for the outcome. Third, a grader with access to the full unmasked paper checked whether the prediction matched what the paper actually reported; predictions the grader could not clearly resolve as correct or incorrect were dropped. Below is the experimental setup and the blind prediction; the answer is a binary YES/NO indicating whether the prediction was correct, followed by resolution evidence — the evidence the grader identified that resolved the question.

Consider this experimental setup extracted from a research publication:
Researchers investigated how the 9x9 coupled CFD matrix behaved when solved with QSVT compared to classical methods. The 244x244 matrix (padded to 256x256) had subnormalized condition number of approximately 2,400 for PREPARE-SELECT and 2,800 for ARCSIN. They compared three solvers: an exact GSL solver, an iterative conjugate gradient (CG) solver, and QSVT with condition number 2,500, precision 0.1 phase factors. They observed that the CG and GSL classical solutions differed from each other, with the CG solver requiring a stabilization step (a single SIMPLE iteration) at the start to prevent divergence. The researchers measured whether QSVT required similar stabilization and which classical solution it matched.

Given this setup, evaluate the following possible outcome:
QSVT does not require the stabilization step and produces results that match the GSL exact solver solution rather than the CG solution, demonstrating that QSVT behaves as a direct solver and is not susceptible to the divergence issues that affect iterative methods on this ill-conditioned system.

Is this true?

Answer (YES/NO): NO